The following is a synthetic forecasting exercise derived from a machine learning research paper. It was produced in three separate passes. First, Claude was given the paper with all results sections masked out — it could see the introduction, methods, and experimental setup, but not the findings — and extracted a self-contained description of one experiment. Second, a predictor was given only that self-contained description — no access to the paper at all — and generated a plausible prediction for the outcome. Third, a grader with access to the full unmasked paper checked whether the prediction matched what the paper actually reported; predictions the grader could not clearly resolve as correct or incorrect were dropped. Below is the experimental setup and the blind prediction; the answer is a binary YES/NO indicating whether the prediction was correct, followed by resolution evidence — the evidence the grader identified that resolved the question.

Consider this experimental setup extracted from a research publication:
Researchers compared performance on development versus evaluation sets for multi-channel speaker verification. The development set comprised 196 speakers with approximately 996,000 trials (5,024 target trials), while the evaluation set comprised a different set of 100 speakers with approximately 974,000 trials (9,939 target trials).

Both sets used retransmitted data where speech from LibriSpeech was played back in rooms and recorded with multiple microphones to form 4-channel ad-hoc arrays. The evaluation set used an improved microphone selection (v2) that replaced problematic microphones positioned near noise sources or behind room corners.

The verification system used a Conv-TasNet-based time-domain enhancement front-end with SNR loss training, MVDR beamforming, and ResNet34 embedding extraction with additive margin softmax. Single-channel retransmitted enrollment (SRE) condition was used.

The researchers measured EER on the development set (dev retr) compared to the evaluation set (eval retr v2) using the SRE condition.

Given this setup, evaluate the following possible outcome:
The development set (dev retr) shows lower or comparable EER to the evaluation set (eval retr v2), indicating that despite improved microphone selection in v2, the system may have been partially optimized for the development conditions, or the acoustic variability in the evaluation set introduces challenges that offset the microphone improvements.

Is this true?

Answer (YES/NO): YES